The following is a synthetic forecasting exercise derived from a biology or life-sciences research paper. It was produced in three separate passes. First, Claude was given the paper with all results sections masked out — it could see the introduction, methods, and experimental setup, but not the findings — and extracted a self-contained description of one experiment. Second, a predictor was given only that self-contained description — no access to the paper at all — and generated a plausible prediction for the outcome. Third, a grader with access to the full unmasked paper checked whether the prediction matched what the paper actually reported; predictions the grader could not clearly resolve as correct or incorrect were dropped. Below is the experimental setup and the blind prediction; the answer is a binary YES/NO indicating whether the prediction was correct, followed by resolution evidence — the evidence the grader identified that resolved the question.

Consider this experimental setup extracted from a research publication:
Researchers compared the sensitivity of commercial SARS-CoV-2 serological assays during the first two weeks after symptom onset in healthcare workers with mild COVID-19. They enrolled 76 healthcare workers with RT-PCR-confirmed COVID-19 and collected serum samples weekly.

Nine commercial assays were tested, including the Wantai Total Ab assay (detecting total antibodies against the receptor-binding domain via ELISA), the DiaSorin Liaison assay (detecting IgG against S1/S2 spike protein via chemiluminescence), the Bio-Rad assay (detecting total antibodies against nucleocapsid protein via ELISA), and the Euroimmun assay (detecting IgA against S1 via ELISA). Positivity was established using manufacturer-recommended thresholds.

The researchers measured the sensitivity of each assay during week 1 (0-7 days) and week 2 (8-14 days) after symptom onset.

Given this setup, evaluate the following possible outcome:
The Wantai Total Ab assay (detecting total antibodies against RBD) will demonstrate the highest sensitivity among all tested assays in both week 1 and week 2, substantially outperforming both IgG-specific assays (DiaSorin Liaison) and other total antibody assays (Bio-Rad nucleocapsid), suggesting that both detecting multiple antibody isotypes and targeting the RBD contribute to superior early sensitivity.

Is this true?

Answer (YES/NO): NO